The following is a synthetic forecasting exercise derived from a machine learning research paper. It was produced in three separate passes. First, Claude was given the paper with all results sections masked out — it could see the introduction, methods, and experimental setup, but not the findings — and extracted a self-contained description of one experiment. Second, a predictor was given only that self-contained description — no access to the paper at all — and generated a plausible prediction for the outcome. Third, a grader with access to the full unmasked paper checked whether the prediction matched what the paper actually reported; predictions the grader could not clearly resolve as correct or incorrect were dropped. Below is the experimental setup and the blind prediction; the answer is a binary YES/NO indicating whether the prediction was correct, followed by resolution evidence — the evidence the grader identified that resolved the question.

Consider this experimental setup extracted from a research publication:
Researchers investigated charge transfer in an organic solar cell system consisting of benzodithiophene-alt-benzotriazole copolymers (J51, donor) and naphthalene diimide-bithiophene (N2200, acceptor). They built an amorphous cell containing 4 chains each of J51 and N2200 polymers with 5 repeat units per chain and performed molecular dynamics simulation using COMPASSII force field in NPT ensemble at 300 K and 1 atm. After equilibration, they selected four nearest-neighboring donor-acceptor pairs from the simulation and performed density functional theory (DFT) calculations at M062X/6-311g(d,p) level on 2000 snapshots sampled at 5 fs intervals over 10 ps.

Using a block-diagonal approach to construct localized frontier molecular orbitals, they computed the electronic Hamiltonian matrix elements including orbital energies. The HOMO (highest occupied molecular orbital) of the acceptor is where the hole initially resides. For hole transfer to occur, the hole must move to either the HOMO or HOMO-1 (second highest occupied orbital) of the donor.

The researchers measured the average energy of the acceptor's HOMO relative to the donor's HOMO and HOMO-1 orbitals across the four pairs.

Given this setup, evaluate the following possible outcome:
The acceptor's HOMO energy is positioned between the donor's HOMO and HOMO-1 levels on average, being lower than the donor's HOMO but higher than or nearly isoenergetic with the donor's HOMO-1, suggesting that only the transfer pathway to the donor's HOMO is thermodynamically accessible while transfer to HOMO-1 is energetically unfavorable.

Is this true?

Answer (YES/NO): NO